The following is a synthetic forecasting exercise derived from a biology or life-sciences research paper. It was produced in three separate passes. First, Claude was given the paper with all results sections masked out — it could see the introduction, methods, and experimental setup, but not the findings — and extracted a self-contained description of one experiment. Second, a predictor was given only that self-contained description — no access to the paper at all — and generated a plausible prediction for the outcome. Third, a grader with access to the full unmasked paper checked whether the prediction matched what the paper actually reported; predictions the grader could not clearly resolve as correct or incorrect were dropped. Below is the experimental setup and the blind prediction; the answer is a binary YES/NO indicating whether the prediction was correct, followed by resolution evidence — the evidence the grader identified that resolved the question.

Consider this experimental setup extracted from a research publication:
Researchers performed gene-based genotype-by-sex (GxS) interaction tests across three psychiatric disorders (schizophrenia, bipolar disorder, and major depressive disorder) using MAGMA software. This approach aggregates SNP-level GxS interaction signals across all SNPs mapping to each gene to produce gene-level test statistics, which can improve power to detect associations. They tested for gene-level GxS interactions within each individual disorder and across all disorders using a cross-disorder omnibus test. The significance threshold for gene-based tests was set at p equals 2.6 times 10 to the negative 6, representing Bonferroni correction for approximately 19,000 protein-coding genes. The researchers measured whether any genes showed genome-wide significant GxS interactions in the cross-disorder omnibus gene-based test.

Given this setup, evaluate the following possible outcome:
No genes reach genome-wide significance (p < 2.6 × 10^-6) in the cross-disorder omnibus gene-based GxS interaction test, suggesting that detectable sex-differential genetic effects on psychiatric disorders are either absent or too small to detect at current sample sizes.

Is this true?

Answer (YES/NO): NO